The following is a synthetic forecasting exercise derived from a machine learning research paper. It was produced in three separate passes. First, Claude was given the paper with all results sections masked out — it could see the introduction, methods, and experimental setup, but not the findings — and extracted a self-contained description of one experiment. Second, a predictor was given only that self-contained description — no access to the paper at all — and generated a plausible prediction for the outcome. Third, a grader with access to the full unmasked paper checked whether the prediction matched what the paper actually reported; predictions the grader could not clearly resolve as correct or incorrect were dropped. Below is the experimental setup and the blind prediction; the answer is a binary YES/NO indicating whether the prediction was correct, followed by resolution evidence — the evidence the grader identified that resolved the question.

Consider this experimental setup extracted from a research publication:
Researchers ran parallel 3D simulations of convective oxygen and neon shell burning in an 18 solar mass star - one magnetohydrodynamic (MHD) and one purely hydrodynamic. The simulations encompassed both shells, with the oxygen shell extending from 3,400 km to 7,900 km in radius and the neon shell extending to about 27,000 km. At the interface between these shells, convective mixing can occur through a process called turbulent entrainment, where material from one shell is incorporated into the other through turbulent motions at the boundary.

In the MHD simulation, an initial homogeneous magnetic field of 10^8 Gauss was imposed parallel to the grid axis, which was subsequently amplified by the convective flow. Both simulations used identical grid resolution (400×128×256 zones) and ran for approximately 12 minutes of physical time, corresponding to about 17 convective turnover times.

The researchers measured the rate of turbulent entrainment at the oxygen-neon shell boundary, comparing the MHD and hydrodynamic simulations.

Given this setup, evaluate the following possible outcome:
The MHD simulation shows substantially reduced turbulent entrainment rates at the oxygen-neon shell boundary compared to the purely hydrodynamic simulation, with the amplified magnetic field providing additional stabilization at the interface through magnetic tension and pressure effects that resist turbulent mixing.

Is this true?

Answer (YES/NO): NO